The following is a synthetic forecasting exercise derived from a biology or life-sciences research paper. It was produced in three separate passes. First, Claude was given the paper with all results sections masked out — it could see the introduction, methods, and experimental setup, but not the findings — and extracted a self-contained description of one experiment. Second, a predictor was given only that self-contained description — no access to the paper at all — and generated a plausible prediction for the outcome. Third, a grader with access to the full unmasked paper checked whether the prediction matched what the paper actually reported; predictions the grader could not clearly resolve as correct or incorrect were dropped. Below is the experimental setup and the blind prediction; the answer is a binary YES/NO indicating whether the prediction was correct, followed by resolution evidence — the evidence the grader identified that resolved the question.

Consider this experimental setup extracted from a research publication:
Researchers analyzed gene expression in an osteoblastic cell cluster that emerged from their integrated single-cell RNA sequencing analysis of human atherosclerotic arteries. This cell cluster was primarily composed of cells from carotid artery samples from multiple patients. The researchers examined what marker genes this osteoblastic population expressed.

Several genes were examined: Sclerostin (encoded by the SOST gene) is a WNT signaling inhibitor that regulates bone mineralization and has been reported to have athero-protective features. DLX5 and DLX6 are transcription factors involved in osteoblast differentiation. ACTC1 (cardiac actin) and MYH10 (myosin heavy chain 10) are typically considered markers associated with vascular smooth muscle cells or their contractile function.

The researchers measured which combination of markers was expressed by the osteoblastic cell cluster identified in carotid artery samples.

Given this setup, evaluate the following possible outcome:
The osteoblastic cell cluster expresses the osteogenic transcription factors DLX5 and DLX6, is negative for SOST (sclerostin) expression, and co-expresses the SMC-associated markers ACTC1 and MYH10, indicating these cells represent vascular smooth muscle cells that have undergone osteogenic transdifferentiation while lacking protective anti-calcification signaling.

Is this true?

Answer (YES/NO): NO